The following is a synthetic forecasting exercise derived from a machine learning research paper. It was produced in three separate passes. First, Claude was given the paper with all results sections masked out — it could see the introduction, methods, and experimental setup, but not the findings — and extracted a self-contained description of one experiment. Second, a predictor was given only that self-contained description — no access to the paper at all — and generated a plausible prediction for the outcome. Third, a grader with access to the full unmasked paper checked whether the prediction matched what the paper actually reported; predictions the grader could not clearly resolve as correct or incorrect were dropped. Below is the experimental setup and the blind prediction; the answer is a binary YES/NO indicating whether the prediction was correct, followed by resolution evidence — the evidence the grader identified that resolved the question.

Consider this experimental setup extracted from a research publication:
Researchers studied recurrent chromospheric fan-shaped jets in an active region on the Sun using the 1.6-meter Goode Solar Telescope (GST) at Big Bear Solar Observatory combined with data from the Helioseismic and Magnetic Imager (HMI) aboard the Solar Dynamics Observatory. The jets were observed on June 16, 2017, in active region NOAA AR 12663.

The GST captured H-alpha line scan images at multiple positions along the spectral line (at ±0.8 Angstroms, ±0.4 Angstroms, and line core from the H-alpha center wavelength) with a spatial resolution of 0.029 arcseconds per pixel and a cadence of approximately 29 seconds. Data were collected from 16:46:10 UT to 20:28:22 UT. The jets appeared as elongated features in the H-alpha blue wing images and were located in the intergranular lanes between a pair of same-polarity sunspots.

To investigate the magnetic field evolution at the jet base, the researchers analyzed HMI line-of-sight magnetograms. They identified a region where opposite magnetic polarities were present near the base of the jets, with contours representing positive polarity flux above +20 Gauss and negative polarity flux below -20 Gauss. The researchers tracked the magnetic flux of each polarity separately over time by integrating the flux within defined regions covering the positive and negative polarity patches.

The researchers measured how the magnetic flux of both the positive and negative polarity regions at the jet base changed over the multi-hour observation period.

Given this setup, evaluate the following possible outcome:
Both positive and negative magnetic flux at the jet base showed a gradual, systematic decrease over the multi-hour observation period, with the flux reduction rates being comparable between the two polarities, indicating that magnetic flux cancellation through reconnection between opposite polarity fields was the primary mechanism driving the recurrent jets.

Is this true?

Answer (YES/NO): YES